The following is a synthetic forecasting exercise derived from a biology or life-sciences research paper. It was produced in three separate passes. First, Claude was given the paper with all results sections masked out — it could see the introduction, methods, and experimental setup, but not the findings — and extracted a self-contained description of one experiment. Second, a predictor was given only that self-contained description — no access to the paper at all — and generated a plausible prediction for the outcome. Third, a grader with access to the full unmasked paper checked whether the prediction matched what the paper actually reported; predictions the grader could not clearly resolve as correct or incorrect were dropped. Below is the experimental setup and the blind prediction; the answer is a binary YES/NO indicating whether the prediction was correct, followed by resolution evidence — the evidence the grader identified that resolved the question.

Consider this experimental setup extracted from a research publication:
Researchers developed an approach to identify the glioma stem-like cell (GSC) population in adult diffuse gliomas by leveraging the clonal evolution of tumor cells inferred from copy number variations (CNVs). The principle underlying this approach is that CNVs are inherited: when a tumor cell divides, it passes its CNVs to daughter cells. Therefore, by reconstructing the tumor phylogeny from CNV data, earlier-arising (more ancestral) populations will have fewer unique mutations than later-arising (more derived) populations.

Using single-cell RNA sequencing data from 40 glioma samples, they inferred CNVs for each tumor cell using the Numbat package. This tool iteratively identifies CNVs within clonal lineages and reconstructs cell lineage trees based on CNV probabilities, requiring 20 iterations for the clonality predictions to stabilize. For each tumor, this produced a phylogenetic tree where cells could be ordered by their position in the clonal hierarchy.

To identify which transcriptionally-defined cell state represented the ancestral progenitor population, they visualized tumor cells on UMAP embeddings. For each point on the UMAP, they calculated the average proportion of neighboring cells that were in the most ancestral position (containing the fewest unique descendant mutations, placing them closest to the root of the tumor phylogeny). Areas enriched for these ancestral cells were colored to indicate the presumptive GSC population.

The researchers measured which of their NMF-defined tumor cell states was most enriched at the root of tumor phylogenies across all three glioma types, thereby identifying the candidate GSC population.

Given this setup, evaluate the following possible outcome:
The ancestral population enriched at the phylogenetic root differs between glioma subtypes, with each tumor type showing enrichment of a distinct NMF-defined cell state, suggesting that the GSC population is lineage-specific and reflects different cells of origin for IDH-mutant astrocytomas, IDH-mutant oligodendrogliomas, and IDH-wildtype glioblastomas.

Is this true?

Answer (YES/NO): NO